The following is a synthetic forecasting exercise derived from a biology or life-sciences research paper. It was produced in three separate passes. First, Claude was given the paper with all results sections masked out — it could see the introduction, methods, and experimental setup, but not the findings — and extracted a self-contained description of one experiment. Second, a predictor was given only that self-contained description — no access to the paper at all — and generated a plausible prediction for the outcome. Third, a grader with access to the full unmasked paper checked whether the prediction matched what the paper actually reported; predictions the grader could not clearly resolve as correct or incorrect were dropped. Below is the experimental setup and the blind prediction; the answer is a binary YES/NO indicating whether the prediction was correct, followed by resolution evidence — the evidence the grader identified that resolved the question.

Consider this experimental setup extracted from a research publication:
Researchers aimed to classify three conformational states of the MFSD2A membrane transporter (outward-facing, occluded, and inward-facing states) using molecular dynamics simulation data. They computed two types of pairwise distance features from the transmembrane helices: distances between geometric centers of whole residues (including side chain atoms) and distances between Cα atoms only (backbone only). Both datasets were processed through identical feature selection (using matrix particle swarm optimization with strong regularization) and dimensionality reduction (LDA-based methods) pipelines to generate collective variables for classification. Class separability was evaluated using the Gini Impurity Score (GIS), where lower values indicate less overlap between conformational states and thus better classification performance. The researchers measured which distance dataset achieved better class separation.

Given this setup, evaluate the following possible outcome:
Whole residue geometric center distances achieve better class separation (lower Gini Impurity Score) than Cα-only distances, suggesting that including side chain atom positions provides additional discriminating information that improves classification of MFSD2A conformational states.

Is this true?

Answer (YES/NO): YES